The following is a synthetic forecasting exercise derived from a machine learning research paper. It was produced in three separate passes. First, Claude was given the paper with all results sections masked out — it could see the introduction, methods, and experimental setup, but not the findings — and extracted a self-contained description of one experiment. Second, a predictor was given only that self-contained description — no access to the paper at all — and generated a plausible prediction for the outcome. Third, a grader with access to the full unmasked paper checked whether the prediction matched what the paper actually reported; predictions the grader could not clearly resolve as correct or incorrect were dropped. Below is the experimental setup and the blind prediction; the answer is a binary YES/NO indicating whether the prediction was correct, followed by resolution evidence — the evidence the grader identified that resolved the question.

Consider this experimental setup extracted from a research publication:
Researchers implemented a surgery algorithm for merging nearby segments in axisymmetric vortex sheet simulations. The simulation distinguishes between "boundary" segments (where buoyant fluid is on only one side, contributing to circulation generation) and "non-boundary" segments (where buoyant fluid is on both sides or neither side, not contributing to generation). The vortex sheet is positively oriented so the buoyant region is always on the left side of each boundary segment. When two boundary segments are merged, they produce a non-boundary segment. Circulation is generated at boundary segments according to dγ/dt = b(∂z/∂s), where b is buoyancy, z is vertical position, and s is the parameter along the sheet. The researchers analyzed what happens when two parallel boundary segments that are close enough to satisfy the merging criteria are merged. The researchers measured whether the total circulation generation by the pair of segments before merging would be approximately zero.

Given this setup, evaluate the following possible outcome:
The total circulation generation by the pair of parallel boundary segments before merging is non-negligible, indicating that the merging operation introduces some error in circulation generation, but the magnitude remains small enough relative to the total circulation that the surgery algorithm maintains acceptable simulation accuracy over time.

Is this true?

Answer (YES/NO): NO